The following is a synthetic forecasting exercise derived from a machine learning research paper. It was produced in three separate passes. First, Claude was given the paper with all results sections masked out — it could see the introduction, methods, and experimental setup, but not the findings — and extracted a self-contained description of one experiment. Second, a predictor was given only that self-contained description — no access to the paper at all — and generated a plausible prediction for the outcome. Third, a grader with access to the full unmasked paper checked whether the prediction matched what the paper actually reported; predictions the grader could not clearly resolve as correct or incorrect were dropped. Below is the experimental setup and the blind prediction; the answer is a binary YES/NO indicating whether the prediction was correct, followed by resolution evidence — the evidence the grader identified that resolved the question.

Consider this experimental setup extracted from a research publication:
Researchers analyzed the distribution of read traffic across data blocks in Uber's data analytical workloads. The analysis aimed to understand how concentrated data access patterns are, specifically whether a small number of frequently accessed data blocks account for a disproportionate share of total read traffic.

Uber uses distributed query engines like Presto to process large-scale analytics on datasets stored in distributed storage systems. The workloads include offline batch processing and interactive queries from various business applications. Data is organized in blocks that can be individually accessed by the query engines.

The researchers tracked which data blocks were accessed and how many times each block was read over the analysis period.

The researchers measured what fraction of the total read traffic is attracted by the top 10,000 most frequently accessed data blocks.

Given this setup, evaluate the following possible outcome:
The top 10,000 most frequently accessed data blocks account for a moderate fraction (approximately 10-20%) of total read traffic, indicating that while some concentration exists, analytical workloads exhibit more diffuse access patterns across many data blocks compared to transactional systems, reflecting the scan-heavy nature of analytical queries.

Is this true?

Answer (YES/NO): NO